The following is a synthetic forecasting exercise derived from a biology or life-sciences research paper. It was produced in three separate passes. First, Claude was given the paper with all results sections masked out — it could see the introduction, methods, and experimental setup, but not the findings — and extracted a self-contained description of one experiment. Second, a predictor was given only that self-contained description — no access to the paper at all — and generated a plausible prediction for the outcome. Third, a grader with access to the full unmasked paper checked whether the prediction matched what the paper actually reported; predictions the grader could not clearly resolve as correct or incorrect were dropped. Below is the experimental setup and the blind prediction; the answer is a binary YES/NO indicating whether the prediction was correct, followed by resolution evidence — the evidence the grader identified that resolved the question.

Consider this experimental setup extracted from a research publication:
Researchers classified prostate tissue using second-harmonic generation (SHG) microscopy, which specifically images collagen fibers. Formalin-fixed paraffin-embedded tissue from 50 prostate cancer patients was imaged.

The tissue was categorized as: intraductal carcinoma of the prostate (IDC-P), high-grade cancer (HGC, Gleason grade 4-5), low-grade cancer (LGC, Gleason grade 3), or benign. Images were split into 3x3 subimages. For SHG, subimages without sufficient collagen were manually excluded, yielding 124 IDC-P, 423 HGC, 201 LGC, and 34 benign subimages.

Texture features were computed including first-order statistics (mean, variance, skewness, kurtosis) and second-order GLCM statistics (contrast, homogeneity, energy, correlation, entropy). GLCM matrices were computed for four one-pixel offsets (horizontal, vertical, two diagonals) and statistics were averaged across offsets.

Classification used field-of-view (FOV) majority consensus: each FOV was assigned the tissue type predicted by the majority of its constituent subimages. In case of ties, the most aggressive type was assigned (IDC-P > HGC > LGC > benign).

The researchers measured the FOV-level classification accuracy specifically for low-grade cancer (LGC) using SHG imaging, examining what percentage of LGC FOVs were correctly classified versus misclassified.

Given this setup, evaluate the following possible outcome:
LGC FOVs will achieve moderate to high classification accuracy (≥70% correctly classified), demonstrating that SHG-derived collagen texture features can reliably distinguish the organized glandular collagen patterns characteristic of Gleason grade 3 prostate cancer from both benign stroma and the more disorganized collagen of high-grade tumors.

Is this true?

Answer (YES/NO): YES